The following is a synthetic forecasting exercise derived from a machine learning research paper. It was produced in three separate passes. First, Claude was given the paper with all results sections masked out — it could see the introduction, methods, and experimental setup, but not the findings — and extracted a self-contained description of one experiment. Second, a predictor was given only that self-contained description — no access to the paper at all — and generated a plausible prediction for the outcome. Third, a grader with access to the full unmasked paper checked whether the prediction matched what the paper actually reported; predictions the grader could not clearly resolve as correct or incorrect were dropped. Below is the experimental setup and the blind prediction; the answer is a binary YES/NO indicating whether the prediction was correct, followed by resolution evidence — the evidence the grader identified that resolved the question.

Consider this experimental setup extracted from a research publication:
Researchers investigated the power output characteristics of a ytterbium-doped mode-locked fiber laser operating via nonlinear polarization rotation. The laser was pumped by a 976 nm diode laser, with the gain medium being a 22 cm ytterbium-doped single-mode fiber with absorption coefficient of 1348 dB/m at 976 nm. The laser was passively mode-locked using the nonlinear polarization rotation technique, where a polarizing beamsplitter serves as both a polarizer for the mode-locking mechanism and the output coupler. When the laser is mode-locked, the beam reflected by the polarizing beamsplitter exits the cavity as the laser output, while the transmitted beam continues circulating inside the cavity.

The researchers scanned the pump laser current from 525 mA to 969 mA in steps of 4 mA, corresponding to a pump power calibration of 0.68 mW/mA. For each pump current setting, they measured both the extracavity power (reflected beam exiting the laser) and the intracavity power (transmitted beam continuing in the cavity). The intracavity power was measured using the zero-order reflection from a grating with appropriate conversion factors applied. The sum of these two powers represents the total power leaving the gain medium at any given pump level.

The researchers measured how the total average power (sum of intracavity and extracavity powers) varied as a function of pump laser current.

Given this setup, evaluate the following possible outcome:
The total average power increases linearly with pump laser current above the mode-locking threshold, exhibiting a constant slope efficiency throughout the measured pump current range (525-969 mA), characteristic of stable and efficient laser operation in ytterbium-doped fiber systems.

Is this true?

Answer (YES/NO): YES